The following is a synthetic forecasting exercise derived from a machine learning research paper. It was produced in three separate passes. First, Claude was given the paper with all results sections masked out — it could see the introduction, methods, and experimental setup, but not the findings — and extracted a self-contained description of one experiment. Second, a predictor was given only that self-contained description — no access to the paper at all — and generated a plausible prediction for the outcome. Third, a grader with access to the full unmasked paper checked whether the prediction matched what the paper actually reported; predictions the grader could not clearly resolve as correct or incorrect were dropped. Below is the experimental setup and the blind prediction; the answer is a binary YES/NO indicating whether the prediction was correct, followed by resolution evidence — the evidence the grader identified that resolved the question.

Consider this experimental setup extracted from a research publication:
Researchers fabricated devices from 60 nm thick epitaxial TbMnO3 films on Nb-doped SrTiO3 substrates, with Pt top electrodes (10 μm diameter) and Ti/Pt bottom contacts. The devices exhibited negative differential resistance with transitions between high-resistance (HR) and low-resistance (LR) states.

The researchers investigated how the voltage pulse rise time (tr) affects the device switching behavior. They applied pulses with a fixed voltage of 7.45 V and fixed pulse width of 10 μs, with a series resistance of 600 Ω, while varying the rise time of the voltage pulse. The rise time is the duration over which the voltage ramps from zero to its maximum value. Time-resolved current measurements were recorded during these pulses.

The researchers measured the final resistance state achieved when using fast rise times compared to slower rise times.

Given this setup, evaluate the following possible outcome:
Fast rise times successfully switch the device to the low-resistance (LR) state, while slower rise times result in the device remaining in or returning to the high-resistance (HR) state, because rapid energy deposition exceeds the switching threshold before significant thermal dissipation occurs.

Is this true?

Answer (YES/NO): NO